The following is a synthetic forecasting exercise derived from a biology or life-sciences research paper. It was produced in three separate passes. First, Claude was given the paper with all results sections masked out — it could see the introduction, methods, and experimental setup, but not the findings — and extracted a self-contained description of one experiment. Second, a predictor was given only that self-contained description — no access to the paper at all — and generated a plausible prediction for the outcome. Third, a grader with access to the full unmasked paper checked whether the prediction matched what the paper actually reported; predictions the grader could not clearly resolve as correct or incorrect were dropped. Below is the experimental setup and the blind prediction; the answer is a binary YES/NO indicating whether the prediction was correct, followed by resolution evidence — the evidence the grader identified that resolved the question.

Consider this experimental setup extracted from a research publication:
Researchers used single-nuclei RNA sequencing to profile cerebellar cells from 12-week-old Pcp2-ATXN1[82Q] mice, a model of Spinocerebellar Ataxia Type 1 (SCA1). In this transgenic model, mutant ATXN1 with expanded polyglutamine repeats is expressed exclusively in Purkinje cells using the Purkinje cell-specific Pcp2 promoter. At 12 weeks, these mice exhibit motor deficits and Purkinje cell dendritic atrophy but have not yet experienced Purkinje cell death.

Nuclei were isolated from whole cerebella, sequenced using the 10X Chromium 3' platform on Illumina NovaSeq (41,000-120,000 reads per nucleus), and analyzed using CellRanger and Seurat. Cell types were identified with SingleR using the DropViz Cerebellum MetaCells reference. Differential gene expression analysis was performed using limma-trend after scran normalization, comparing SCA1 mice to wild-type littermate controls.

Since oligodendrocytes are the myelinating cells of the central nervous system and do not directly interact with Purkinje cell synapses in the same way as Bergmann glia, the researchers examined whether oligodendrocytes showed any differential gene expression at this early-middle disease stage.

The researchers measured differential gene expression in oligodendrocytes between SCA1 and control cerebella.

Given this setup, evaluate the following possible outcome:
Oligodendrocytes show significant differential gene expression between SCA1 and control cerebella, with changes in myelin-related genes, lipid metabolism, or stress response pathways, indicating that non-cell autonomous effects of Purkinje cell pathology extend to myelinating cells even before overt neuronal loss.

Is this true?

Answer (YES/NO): YES